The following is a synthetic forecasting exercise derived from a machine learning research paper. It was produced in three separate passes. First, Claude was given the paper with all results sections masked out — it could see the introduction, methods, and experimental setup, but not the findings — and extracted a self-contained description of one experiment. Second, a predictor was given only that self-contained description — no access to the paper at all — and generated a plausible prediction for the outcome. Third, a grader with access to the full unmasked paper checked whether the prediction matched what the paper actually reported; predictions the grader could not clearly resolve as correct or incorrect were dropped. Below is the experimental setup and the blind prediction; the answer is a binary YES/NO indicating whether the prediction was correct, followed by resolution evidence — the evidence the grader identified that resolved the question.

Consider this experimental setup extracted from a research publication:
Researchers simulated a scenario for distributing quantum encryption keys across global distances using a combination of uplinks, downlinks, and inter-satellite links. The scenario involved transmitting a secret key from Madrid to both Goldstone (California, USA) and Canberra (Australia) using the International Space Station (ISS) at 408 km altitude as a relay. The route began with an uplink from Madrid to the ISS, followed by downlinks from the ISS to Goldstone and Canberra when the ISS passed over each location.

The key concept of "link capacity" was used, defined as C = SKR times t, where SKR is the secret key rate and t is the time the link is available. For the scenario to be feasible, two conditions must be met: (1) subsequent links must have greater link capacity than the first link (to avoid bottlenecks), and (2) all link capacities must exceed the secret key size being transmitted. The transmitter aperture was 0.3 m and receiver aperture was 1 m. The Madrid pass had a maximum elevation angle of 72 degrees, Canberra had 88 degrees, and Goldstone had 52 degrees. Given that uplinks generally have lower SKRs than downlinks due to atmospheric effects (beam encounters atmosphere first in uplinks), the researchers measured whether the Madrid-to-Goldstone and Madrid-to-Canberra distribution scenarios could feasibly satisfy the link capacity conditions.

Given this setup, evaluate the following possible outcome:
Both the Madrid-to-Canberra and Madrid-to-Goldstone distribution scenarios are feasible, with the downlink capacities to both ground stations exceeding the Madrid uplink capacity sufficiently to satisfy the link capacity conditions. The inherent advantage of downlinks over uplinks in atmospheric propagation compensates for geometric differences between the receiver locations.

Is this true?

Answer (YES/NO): YES